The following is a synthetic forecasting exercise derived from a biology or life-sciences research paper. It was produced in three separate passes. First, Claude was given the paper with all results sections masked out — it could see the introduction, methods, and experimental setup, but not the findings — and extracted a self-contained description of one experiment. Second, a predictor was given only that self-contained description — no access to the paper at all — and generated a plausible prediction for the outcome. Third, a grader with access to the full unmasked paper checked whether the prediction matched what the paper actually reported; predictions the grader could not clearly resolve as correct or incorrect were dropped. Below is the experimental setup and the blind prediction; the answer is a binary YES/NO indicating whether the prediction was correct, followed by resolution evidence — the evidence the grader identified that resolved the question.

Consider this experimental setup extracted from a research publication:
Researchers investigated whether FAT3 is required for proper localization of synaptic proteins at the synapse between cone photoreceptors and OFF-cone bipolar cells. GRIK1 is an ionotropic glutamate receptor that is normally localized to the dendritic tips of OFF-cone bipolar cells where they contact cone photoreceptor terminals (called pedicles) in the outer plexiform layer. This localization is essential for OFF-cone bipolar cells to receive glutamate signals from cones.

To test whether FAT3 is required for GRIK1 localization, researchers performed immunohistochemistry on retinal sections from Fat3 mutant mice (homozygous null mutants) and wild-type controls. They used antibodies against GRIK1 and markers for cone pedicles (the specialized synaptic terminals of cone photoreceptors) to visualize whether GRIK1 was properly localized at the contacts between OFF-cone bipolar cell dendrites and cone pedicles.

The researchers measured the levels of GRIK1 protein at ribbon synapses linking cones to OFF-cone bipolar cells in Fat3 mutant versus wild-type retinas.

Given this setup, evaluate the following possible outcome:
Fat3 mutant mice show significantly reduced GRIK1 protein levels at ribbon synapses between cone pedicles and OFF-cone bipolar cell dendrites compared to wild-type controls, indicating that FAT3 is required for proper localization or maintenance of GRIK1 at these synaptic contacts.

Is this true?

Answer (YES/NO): YES